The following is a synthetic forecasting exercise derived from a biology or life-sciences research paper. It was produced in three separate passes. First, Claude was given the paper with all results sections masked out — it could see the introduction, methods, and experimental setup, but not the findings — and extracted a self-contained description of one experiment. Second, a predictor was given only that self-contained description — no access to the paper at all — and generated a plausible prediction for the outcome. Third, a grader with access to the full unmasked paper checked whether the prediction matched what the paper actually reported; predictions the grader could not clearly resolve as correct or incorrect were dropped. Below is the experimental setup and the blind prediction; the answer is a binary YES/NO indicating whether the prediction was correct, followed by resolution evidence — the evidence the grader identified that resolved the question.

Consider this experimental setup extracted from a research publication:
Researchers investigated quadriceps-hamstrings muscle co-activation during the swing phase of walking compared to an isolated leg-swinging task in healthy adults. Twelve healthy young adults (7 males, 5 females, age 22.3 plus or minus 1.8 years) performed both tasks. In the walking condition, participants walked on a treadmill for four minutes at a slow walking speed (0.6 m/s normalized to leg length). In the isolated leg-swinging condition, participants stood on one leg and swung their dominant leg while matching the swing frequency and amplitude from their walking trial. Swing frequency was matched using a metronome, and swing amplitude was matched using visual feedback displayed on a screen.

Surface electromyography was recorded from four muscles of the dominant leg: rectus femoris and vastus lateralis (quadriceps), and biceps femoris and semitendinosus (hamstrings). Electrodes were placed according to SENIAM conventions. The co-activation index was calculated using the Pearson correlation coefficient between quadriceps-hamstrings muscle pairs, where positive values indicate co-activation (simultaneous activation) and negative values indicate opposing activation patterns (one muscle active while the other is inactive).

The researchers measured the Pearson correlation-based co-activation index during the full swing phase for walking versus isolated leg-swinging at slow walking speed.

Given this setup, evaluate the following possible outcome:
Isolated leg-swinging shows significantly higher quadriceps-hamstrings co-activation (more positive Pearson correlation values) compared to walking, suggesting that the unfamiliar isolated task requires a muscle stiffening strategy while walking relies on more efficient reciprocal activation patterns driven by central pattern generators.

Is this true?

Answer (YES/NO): NO